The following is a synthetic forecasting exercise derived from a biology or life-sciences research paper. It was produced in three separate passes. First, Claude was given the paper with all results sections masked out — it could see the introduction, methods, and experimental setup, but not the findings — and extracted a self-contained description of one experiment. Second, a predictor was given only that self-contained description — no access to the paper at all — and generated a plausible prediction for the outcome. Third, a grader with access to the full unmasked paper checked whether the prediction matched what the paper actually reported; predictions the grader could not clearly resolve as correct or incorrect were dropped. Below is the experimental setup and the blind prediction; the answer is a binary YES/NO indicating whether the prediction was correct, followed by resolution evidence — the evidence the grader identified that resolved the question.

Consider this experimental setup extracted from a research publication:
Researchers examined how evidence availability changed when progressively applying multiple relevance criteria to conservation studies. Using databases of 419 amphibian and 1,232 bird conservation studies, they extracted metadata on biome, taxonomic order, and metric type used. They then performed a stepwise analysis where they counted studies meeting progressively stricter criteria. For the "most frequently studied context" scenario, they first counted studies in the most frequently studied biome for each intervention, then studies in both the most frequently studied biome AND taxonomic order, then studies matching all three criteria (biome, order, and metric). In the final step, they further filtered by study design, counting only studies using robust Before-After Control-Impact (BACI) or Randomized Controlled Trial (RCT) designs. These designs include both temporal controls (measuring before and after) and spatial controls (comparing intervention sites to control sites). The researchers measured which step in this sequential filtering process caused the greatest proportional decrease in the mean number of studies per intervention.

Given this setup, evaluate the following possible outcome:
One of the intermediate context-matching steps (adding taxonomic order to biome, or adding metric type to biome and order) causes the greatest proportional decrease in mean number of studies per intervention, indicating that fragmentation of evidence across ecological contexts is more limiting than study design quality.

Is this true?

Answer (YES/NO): NO